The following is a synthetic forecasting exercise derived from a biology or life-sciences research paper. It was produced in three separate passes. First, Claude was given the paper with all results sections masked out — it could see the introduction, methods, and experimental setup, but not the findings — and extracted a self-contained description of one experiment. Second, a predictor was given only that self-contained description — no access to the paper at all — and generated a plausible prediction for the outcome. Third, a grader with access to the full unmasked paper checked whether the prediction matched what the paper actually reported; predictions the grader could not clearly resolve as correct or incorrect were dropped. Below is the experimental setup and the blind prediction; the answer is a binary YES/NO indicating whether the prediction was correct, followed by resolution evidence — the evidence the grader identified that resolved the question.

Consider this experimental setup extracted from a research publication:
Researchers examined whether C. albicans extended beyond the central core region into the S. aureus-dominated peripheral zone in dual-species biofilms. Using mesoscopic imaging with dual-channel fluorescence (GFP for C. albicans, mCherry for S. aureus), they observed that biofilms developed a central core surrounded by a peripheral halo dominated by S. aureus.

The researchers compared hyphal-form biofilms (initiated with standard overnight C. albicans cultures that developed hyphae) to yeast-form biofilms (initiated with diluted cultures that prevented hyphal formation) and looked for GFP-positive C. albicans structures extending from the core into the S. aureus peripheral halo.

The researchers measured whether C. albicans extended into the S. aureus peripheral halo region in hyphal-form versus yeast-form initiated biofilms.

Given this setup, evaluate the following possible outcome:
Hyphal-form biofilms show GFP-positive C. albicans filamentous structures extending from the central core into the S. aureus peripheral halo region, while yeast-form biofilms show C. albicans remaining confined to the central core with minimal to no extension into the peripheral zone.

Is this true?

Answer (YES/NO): NO